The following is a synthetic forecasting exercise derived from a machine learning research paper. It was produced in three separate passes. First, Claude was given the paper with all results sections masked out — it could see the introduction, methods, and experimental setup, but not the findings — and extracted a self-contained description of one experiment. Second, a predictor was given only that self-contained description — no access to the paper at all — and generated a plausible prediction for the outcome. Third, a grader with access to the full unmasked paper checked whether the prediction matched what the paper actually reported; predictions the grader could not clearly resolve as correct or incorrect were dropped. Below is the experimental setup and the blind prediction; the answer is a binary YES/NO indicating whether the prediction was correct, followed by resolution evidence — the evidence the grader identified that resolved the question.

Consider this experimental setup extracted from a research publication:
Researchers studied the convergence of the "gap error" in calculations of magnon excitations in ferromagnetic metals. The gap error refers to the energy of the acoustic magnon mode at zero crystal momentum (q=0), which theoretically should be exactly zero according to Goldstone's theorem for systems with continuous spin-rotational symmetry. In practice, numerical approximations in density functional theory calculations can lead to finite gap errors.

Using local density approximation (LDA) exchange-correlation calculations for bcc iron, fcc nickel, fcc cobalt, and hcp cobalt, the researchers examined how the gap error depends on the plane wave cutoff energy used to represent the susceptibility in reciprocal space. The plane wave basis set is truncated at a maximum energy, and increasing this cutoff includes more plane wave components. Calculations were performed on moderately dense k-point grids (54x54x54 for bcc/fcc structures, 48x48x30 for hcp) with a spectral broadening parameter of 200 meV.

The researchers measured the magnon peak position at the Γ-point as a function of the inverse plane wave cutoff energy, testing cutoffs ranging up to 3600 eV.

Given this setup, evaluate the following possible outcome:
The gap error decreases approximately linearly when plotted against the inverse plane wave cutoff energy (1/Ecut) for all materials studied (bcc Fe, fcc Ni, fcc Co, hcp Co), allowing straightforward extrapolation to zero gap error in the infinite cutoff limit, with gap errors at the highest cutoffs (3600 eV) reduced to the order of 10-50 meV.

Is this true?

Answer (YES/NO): NO